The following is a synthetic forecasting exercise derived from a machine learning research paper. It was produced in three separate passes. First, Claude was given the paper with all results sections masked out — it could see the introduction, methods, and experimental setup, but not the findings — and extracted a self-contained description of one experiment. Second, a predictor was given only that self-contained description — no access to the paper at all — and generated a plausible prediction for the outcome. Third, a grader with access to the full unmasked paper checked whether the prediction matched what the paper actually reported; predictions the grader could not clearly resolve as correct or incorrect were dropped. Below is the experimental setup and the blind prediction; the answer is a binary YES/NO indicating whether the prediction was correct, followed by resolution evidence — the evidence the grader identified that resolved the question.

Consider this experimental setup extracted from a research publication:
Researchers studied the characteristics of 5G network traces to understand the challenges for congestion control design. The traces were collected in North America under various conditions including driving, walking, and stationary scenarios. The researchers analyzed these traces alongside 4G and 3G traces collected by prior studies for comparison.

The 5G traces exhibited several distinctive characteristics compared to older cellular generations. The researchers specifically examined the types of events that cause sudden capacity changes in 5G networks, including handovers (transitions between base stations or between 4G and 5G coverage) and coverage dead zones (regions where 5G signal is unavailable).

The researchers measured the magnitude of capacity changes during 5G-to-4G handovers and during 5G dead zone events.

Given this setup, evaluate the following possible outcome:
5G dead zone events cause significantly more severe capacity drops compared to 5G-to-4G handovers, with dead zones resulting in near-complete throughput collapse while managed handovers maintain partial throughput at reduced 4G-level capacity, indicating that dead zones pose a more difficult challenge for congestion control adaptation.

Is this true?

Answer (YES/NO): YES